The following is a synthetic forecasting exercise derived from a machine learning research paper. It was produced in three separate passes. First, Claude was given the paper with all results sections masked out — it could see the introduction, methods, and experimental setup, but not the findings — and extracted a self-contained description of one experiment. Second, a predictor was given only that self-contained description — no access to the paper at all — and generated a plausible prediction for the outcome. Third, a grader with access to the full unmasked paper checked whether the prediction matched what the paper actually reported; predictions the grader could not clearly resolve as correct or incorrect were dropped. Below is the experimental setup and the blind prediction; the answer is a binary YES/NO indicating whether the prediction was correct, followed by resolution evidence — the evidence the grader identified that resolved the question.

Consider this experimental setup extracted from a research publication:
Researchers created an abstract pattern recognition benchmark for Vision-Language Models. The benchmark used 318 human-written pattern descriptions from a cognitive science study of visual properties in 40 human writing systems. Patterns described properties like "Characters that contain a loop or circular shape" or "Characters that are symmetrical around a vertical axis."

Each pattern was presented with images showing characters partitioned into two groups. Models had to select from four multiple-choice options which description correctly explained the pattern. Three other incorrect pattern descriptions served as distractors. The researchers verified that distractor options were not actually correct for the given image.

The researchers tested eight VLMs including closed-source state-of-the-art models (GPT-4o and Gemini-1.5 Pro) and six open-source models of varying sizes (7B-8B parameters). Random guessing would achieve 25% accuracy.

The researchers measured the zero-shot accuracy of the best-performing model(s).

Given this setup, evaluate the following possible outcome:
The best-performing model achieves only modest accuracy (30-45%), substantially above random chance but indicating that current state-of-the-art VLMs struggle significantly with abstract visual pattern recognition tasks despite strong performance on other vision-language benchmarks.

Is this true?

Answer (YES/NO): NO